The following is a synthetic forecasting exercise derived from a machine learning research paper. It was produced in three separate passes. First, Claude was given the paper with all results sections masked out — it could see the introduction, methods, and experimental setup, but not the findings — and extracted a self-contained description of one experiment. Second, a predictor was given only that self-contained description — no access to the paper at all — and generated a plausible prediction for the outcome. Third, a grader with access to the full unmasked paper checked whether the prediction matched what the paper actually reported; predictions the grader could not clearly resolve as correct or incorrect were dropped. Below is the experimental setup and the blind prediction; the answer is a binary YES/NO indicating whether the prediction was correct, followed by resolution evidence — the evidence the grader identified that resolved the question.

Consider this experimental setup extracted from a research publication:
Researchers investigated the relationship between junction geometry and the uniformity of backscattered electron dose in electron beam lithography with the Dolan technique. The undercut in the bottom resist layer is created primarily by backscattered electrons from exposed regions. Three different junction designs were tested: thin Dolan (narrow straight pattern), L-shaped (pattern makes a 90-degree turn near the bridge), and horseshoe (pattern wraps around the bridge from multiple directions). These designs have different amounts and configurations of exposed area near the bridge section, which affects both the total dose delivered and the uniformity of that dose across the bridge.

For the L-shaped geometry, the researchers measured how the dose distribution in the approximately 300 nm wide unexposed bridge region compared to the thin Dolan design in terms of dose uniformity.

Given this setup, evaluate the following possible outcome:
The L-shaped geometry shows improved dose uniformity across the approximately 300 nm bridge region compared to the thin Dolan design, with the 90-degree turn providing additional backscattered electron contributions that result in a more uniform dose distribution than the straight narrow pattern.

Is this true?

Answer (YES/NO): YES